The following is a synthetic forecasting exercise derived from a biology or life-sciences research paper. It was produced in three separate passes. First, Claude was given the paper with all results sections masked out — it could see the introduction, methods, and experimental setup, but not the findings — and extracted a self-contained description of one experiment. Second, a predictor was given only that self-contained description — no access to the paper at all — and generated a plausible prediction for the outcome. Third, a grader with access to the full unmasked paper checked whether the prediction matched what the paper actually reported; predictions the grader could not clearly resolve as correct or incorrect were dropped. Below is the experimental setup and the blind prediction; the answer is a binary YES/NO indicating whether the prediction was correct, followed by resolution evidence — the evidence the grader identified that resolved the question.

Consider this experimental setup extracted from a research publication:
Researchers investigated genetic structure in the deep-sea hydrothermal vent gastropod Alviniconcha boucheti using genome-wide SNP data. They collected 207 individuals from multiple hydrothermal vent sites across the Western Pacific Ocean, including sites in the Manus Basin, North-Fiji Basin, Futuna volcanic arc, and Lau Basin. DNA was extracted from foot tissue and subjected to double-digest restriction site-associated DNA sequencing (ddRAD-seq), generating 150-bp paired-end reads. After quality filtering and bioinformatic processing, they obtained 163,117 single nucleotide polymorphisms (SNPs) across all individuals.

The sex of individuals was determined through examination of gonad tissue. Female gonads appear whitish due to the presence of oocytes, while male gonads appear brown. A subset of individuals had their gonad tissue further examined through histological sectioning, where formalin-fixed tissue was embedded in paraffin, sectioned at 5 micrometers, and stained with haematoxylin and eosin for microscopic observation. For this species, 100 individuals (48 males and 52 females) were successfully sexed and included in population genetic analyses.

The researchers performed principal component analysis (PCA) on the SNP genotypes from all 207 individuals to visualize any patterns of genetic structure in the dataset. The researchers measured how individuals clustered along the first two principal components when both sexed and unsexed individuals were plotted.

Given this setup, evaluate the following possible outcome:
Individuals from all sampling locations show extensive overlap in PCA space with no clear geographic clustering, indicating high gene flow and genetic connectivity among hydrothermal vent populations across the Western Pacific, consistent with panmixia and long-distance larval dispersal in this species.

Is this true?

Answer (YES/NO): NO